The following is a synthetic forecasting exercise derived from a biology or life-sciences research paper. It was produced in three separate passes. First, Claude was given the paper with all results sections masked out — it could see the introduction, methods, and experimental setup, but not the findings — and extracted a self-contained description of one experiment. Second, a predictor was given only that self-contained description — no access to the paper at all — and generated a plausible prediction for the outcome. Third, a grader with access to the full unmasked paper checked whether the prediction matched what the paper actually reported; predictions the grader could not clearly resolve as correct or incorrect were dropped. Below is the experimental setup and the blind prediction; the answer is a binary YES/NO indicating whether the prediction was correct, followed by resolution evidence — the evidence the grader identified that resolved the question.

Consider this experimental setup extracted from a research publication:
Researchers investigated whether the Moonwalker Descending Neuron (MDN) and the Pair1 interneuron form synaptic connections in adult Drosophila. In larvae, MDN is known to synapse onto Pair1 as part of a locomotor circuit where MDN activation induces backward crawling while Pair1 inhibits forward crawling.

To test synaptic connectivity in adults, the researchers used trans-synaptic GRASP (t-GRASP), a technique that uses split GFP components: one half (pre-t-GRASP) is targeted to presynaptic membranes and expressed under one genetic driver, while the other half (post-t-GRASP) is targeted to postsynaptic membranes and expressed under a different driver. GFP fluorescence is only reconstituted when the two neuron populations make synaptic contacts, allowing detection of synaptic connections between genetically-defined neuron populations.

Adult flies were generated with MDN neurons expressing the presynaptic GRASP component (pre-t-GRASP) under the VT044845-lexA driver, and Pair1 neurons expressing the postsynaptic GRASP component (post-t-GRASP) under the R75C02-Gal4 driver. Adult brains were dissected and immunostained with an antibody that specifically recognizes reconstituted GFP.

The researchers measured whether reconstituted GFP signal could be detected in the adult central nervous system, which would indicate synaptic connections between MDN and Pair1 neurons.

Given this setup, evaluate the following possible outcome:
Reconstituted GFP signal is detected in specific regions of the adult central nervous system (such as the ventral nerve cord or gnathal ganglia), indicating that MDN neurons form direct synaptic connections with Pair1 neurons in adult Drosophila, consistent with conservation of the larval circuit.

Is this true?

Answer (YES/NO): YES